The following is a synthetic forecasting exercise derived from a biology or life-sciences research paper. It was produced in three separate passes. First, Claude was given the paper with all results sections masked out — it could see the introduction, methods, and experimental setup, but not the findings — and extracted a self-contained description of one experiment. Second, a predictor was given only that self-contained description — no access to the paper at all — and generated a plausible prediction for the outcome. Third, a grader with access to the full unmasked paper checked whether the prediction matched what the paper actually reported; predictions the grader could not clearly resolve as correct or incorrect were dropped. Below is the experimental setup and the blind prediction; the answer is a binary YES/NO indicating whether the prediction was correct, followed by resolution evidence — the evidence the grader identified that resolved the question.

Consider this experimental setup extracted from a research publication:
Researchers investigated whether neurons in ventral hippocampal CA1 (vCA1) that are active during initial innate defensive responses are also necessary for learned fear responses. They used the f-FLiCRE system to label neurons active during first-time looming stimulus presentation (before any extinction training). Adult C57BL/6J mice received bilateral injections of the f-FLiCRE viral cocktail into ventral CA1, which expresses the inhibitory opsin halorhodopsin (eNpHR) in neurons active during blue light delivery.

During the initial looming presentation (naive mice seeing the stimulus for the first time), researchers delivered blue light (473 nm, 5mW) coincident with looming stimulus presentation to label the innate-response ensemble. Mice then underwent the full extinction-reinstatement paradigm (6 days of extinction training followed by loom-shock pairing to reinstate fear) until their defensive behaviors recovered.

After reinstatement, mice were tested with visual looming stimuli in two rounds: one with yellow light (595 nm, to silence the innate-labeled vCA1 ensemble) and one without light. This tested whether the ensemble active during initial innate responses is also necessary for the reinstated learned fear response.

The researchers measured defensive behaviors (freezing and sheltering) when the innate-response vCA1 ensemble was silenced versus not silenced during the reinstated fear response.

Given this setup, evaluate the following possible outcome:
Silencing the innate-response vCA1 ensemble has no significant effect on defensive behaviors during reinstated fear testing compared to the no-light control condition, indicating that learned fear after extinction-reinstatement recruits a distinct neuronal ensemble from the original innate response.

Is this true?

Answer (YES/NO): NO